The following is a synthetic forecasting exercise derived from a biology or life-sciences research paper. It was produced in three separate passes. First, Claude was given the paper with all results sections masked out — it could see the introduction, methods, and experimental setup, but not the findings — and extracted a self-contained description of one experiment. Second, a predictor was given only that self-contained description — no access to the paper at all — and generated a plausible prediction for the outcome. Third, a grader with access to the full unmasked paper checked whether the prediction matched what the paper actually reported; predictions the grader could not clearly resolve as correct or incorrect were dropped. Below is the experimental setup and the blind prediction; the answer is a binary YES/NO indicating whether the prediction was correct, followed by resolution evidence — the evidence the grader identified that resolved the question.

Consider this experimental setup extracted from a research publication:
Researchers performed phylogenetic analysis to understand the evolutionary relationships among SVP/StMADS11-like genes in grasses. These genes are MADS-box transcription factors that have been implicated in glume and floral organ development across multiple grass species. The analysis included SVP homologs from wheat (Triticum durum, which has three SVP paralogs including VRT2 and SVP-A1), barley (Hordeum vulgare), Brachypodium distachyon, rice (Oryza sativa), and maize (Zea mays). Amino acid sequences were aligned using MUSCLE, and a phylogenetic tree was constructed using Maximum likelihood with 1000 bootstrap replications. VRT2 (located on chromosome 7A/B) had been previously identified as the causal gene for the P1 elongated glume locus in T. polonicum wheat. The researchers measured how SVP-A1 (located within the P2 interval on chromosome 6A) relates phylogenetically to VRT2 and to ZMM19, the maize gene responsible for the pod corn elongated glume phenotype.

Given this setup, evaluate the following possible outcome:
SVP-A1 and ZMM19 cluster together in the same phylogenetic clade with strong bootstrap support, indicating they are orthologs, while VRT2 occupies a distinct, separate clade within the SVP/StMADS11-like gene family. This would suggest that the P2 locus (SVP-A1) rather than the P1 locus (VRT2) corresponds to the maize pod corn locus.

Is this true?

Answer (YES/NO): YES